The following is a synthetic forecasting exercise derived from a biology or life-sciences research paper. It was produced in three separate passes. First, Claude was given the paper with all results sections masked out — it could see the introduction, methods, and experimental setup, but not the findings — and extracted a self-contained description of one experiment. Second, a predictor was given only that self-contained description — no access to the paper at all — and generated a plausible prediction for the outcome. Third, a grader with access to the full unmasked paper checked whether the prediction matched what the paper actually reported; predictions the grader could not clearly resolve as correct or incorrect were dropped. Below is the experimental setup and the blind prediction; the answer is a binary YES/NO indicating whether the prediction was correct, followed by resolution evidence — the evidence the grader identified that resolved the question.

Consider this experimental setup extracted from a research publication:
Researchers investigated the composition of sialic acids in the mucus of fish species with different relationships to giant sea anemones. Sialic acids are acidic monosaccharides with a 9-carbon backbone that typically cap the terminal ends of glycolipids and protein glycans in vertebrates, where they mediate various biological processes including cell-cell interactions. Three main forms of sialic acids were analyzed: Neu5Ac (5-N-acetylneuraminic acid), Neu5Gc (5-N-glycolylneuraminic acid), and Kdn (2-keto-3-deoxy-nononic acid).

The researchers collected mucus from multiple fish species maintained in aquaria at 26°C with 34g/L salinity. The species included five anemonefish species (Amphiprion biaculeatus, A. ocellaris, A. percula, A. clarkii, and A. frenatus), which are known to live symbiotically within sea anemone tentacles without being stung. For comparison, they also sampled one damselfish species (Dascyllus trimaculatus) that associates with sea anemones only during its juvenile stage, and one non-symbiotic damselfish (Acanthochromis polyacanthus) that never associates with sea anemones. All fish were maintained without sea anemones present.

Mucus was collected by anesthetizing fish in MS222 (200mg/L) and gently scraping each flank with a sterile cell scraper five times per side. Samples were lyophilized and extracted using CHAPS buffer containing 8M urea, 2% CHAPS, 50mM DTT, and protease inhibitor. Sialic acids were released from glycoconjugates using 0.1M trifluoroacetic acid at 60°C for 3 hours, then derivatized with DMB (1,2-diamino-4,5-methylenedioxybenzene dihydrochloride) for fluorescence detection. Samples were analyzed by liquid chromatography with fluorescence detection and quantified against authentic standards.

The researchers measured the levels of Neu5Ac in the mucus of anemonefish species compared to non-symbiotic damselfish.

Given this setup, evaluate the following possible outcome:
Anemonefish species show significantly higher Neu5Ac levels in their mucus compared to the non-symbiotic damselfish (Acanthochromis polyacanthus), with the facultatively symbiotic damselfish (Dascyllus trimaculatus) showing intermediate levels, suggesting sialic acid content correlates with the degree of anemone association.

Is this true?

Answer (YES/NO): NO